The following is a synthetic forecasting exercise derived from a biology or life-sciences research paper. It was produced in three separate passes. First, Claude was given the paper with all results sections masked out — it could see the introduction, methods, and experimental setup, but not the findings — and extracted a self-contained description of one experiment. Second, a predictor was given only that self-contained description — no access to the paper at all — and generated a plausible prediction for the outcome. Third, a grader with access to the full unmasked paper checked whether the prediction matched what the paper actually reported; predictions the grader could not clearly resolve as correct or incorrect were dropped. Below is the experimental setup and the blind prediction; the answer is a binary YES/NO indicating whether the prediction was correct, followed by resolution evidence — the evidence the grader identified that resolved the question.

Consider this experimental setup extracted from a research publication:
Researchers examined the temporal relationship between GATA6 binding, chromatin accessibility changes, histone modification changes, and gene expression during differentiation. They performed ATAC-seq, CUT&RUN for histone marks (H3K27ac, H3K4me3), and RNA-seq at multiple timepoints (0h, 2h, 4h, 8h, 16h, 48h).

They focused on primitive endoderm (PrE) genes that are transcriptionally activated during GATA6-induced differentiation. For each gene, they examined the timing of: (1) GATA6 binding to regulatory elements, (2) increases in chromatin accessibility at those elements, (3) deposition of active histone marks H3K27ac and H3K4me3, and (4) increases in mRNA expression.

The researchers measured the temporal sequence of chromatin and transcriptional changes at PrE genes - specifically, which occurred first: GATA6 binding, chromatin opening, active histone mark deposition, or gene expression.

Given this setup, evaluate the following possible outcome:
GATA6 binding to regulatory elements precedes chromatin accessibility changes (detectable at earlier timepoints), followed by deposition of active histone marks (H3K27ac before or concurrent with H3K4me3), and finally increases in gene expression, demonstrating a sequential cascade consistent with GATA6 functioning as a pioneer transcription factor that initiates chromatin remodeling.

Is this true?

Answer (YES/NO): YES